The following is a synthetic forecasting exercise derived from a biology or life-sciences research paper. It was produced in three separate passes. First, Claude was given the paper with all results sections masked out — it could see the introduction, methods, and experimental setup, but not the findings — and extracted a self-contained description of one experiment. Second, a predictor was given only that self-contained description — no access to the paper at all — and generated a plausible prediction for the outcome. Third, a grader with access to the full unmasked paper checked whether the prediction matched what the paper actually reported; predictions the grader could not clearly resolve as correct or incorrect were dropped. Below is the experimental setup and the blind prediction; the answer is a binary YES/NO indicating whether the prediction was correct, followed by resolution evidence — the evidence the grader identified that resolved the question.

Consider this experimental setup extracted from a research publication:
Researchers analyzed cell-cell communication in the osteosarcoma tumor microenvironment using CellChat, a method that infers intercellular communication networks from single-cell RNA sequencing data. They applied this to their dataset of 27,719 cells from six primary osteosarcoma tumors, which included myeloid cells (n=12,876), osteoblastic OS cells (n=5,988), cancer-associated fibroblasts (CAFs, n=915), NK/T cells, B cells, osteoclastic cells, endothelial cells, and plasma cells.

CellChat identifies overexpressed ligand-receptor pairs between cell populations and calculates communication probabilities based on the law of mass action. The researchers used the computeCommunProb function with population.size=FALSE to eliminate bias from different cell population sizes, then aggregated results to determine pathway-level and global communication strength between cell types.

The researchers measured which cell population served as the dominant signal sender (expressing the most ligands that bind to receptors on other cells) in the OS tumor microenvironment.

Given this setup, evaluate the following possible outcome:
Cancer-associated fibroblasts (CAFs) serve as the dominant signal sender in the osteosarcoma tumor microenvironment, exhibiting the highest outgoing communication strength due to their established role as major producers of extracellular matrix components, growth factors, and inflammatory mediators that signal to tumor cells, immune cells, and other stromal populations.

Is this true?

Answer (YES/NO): NO